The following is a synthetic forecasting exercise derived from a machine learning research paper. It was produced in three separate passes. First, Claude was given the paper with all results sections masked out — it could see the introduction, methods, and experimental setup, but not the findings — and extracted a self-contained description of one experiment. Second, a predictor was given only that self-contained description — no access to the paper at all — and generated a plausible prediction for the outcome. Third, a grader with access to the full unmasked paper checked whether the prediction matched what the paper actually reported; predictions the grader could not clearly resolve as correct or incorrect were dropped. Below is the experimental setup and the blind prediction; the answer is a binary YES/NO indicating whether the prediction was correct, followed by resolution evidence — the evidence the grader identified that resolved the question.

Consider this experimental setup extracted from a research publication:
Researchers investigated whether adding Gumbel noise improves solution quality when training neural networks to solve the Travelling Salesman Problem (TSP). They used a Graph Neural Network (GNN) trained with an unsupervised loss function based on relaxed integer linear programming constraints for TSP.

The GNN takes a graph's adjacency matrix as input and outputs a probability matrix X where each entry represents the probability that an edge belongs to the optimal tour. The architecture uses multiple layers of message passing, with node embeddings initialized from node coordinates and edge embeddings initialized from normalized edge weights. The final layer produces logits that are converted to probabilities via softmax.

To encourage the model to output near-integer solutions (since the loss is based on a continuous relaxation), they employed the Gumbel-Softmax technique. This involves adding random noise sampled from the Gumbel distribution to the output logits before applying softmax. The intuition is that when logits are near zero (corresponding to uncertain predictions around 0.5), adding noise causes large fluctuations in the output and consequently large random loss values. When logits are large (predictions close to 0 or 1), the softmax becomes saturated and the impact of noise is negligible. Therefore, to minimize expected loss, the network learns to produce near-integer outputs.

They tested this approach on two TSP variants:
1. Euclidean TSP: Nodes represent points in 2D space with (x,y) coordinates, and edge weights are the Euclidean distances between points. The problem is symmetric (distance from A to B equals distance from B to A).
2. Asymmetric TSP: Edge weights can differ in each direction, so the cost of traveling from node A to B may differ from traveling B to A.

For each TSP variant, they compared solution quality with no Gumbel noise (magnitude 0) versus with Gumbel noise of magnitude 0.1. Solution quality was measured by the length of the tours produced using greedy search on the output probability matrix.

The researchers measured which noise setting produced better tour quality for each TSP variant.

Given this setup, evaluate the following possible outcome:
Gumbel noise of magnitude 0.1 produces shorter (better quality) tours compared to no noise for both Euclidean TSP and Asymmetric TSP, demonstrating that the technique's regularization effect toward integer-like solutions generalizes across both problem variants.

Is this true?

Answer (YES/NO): NO